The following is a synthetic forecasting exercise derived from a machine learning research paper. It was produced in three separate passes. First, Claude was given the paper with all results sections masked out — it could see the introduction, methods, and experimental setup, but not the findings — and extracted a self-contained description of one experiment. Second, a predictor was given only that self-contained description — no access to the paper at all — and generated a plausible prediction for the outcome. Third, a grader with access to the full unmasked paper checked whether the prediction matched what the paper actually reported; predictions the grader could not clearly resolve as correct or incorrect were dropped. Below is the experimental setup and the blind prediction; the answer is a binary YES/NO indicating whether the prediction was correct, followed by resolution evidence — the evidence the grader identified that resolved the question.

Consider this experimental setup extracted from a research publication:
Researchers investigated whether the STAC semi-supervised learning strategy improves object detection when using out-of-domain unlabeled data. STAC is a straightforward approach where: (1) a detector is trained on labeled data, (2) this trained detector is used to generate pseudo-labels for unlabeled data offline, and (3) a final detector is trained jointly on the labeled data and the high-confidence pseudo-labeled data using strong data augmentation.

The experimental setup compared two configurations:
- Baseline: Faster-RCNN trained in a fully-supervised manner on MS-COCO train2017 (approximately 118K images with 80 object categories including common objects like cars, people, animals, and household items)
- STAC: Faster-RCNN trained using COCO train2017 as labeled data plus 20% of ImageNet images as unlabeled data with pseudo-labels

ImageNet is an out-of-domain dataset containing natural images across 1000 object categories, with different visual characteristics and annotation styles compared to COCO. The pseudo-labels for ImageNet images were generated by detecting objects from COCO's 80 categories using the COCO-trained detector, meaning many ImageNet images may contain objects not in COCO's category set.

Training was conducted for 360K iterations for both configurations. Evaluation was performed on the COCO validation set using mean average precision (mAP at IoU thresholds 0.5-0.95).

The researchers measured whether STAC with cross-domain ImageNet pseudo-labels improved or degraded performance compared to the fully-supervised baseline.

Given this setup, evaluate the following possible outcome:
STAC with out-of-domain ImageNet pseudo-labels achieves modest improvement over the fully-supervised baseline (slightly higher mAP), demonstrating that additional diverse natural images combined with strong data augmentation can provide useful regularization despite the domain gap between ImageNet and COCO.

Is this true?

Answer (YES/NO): NO